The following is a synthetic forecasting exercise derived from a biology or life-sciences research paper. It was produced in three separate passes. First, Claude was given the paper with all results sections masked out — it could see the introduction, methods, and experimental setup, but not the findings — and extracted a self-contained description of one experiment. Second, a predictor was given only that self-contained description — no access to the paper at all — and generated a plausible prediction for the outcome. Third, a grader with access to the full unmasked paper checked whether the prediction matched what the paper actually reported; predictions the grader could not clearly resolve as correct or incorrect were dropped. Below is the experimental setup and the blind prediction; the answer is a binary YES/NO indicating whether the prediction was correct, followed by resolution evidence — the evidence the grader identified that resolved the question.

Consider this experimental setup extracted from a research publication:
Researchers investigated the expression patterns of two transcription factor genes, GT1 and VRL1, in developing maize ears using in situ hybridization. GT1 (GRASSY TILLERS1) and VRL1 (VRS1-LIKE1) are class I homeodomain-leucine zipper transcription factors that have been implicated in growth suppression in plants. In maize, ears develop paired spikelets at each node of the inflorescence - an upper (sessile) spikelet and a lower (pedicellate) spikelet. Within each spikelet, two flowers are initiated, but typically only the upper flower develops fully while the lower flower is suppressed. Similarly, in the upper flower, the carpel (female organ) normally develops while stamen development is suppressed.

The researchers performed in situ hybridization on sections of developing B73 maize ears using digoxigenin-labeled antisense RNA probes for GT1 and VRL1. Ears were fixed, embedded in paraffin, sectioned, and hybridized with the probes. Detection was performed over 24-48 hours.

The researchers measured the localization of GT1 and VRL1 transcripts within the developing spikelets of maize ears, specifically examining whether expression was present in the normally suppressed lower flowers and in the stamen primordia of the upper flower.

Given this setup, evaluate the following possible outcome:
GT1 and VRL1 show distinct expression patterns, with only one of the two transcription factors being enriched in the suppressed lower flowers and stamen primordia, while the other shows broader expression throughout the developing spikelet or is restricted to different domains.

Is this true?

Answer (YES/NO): NO